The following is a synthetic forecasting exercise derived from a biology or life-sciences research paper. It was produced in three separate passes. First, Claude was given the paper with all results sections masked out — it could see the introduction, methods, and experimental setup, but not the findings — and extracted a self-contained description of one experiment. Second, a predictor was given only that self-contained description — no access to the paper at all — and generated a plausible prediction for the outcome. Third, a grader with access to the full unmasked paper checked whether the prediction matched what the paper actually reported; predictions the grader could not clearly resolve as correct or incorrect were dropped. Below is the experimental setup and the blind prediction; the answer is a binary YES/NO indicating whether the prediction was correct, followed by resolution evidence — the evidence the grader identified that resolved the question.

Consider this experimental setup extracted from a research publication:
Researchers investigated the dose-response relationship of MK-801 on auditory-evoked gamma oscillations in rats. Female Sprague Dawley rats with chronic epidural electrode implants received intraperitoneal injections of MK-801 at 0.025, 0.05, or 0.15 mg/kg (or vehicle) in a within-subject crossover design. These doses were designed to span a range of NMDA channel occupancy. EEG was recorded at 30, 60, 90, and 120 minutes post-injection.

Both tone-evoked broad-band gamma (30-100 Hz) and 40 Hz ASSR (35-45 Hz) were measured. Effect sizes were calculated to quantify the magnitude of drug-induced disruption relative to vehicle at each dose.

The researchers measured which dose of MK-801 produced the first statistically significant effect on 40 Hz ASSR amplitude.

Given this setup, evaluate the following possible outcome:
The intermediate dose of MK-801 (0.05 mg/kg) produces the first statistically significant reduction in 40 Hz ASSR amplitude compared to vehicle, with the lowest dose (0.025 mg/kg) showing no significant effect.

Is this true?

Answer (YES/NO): NO